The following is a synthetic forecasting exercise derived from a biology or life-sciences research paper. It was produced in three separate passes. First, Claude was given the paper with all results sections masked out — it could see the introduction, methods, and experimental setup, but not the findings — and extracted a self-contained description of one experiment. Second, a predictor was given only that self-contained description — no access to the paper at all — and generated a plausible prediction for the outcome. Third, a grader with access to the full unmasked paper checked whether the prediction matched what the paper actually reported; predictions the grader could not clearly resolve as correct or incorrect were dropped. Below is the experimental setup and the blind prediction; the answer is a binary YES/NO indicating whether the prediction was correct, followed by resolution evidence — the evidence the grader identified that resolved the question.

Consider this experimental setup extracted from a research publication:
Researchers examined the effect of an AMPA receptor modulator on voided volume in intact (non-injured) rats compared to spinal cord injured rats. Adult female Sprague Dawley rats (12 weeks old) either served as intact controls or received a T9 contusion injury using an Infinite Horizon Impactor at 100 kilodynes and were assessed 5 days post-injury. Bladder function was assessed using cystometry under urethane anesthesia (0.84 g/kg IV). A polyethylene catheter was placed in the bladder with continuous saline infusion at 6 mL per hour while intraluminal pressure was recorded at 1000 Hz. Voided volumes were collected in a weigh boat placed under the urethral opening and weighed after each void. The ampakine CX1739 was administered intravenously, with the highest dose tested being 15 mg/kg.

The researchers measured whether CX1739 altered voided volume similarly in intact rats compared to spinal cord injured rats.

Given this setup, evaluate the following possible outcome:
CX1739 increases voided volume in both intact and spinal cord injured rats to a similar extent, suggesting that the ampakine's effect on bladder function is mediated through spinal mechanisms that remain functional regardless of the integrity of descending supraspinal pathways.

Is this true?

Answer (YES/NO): NO